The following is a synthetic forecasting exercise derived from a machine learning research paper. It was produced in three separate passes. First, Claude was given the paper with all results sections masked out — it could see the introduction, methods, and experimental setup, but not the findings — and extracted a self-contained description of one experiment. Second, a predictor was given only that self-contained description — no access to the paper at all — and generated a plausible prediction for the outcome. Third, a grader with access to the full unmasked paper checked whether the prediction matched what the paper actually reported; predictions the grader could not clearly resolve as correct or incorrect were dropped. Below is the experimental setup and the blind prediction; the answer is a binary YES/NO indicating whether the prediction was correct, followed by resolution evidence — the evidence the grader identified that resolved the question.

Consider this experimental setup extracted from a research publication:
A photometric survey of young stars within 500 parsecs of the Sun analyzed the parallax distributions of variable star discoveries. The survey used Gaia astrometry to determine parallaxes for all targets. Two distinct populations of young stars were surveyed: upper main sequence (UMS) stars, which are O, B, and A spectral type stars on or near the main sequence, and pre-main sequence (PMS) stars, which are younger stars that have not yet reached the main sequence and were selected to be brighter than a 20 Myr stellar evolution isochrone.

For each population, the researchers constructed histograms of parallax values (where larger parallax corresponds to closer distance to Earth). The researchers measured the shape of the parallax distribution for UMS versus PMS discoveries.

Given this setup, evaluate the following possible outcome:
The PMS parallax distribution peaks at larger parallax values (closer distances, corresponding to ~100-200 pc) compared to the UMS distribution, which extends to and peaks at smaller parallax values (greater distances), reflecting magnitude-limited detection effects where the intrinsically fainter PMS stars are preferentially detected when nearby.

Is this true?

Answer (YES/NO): NO